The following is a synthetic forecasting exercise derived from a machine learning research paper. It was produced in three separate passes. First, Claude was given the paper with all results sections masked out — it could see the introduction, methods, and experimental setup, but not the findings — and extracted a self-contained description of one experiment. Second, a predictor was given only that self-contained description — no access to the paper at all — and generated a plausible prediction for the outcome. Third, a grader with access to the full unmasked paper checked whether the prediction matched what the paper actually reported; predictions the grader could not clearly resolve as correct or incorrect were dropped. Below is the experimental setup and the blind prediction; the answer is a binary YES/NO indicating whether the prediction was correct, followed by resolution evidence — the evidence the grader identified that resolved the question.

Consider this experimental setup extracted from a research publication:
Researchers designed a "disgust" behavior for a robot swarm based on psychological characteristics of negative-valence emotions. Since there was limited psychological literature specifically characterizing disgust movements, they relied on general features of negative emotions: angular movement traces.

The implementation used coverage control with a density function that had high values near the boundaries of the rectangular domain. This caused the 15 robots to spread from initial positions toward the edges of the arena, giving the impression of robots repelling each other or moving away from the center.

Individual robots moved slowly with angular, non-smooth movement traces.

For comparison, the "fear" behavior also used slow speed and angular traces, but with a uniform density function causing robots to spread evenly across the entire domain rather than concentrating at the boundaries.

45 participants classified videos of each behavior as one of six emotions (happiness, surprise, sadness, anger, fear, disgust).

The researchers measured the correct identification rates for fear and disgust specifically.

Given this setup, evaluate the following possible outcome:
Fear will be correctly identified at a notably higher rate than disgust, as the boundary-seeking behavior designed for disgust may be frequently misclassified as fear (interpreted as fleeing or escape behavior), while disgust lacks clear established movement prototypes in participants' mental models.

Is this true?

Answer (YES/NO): NO